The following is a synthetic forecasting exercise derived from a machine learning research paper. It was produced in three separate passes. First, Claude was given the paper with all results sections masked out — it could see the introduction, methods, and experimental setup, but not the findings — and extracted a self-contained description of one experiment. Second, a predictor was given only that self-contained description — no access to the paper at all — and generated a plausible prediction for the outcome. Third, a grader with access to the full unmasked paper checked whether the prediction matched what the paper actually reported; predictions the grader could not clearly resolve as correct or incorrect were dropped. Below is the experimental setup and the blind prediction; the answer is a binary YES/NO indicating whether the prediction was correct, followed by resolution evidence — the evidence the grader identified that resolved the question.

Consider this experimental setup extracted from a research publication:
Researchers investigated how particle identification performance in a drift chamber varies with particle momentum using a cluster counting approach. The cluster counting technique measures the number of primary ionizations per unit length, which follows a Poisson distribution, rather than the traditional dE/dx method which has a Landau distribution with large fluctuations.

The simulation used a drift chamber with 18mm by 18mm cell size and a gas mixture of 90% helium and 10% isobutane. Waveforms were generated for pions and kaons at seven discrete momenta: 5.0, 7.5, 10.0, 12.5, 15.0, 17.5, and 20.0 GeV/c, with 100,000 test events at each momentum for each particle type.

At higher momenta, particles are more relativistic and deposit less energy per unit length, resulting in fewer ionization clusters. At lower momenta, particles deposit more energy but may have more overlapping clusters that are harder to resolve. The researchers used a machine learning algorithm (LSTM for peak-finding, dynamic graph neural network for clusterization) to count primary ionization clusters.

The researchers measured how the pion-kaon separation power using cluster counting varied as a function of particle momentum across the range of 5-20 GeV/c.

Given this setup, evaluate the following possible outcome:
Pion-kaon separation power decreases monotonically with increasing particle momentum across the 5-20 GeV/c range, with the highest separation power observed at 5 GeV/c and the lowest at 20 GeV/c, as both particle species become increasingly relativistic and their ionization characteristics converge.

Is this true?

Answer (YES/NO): NO